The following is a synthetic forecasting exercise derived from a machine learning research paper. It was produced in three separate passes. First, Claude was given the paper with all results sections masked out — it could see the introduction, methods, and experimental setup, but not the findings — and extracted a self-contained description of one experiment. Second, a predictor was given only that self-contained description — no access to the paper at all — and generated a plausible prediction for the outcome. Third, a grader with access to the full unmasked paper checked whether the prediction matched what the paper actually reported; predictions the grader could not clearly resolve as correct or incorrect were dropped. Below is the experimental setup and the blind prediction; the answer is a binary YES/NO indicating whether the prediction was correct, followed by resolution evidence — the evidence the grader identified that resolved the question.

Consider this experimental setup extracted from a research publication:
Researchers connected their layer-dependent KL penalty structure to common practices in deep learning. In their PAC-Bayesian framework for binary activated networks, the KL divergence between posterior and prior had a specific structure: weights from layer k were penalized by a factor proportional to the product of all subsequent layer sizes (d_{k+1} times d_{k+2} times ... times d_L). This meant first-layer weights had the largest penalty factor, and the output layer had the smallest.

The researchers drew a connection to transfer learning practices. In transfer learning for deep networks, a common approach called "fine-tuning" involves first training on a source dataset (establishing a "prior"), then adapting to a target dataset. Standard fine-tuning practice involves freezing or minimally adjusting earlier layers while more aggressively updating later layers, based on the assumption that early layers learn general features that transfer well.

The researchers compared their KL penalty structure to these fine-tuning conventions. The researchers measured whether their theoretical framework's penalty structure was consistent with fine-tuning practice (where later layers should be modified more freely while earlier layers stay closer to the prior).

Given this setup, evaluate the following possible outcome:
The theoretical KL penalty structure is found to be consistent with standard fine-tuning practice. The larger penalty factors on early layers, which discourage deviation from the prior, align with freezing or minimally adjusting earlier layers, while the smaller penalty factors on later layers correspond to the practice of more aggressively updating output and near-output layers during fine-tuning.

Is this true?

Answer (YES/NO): YES